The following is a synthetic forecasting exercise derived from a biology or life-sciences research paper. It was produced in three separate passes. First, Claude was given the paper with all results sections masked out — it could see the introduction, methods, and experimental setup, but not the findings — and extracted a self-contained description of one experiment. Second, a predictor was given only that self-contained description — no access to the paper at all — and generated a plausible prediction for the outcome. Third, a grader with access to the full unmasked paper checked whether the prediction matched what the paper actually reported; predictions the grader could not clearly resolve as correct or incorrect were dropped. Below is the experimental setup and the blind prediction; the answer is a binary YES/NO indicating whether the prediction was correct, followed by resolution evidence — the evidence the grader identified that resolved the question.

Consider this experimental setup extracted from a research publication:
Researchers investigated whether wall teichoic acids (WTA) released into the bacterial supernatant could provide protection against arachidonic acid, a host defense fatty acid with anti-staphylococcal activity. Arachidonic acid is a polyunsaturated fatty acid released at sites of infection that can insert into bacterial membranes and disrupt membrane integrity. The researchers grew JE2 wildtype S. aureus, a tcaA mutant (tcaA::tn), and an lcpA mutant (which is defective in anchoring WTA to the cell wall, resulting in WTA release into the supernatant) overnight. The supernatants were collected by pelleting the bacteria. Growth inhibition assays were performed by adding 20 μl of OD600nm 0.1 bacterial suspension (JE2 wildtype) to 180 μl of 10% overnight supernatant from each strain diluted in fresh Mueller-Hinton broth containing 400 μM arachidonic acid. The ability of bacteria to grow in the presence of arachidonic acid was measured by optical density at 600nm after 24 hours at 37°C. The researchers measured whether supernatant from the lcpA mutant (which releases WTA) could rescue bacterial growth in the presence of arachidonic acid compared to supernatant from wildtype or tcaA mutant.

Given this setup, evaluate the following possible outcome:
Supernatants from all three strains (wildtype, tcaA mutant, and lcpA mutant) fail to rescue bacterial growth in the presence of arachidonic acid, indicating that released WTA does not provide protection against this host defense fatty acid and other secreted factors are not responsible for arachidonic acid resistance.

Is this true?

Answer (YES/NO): NO